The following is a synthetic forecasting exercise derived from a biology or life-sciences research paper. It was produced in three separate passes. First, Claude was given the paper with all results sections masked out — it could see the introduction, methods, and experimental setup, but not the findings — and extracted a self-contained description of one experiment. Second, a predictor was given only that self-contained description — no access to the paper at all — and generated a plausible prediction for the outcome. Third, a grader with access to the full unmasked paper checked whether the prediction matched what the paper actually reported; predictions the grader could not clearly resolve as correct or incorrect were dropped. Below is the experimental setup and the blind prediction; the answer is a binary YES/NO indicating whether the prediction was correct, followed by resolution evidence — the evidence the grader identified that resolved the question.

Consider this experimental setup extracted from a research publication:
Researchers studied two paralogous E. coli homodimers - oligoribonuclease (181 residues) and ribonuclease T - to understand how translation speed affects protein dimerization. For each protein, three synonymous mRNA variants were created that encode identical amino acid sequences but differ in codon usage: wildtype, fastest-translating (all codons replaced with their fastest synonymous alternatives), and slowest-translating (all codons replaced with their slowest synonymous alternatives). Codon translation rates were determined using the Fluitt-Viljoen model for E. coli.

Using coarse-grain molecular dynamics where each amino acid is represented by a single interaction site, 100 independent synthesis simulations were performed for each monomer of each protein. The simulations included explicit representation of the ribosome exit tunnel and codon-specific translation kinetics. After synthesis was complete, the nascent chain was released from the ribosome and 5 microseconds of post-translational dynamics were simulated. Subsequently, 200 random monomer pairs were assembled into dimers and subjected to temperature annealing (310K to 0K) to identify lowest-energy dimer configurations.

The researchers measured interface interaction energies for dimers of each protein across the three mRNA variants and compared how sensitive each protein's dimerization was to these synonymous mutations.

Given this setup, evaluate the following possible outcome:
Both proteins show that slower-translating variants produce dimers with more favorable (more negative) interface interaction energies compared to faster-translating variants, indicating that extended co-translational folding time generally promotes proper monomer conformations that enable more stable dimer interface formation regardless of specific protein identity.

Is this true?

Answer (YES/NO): NO